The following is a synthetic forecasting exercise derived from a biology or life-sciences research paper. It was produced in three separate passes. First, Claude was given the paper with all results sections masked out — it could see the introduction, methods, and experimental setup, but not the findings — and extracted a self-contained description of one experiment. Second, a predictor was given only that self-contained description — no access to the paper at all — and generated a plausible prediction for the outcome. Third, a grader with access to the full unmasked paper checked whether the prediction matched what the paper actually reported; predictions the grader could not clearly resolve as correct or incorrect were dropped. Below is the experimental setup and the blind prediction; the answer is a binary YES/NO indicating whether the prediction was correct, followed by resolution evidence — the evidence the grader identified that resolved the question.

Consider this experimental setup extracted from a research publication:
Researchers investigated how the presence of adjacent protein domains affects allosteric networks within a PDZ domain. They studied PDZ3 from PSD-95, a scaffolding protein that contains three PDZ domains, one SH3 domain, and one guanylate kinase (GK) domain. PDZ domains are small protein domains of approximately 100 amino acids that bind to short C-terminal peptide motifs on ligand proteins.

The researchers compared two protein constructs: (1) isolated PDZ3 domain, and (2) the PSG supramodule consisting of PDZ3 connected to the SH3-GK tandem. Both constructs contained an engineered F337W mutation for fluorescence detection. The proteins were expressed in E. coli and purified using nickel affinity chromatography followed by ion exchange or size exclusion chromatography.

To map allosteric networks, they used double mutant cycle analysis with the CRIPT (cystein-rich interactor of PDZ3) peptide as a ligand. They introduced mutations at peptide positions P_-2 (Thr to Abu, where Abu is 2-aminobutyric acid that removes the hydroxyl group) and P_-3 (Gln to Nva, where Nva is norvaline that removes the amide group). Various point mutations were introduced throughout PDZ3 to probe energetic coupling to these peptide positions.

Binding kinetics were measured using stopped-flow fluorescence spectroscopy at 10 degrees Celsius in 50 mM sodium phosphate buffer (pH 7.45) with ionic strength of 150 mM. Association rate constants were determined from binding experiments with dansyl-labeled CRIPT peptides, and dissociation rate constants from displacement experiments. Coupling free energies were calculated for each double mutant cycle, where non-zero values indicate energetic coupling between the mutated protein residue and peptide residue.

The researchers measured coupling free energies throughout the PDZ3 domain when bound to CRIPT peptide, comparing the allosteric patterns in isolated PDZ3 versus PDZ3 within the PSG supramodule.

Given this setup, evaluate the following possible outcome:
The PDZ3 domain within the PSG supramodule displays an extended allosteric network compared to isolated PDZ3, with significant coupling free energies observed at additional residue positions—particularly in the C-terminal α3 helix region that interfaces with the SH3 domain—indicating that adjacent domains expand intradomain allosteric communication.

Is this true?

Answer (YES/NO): YES